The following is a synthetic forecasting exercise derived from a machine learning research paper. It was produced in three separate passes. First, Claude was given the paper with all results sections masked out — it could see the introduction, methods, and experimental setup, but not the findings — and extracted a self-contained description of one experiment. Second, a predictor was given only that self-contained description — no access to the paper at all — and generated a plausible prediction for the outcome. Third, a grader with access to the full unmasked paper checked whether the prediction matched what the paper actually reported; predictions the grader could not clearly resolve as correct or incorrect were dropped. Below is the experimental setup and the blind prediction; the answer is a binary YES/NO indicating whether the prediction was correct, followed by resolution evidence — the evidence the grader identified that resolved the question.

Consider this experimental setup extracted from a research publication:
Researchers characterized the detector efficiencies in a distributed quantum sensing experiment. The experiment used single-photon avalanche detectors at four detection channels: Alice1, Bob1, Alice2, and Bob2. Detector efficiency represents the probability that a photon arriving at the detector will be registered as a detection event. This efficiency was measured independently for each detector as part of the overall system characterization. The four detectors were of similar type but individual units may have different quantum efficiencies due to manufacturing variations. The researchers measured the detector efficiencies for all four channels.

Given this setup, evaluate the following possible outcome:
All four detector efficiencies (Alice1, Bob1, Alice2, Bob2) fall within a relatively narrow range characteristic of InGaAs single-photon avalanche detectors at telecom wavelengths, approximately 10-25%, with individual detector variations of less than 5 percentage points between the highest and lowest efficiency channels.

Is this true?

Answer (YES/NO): NO